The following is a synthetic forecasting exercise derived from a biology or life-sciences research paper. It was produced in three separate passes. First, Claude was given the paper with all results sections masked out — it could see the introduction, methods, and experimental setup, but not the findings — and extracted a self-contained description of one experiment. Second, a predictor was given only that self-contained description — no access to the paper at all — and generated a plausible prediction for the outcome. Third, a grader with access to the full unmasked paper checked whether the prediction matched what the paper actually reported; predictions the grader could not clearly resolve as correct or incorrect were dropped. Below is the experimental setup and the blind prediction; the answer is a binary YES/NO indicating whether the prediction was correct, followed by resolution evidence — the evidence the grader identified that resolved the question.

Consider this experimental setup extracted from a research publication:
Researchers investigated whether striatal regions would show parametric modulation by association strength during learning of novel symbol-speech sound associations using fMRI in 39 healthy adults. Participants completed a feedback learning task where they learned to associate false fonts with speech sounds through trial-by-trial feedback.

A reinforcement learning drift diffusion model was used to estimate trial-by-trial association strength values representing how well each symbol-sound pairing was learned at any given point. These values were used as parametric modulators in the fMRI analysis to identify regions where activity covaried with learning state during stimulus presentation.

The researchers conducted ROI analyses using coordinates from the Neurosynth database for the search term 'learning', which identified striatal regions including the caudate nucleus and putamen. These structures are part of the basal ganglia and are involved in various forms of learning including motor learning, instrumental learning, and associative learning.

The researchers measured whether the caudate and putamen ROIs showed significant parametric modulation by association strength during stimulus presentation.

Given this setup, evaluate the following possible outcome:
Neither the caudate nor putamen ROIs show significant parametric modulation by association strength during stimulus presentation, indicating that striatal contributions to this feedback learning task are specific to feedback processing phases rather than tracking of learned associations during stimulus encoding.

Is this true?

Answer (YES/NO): YES